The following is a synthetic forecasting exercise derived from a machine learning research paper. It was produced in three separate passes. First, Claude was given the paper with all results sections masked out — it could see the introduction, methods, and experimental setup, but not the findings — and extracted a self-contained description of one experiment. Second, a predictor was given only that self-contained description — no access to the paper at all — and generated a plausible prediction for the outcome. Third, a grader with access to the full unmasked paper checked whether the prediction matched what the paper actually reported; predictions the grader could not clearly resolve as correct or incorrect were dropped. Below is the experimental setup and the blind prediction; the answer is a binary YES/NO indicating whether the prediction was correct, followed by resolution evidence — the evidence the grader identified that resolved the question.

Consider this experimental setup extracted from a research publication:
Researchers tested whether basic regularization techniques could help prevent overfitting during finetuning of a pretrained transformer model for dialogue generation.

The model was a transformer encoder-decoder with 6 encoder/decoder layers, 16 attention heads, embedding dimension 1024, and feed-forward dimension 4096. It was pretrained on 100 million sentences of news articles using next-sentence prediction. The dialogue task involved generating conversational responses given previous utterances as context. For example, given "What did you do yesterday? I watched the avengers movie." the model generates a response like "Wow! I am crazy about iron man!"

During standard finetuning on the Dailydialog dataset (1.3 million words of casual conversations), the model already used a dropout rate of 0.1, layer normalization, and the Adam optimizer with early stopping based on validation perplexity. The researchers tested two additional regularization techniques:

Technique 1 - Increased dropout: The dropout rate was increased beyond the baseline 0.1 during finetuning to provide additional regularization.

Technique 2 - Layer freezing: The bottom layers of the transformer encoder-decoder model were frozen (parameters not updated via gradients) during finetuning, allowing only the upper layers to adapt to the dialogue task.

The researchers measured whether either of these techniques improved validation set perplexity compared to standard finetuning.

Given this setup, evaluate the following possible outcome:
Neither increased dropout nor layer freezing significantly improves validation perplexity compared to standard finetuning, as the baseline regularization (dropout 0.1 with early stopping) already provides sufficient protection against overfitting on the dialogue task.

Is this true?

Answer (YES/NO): YES